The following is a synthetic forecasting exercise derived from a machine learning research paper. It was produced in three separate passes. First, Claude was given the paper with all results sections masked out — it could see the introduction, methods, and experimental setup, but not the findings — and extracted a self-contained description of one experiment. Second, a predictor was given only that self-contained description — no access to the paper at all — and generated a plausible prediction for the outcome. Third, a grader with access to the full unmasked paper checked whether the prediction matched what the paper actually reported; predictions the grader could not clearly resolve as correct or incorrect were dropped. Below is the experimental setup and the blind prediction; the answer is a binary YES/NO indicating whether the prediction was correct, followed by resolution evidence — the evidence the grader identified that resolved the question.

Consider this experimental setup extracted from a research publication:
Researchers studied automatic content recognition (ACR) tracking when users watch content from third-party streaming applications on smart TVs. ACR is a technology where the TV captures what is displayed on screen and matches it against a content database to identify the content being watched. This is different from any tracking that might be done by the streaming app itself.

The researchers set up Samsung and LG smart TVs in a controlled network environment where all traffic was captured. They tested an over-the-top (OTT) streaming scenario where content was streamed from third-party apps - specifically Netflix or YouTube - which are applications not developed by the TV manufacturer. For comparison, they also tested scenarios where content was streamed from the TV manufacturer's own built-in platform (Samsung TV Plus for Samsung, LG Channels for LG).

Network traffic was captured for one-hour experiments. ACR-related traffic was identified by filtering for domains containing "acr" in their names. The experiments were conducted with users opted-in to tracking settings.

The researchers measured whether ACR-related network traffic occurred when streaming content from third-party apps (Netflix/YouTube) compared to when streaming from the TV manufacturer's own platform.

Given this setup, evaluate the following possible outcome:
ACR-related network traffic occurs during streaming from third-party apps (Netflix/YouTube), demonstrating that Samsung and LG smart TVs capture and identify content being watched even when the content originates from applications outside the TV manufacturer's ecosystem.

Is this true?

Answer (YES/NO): NO